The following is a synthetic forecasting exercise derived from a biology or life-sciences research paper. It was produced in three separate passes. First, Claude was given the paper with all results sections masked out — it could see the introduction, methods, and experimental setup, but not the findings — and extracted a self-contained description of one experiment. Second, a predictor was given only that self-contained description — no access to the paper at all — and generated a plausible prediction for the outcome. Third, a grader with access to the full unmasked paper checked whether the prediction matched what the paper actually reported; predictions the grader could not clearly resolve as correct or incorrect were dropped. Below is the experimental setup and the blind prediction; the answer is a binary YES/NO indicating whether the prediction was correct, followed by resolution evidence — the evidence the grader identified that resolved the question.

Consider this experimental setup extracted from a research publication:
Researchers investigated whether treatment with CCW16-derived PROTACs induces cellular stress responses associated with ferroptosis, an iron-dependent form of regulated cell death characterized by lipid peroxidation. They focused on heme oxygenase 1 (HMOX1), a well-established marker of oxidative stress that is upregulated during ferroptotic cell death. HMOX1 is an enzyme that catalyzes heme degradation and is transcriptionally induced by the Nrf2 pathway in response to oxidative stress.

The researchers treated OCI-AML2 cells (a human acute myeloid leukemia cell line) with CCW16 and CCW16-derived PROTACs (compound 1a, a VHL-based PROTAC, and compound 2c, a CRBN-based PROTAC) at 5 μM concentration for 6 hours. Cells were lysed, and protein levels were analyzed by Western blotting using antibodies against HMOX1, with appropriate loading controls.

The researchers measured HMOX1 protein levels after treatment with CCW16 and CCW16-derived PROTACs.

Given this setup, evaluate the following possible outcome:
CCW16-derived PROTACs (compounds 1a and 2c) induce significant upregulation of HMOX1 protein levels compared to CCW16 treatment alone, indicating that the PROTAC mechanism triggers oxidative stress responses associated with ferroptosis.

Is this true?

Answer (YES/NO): NO